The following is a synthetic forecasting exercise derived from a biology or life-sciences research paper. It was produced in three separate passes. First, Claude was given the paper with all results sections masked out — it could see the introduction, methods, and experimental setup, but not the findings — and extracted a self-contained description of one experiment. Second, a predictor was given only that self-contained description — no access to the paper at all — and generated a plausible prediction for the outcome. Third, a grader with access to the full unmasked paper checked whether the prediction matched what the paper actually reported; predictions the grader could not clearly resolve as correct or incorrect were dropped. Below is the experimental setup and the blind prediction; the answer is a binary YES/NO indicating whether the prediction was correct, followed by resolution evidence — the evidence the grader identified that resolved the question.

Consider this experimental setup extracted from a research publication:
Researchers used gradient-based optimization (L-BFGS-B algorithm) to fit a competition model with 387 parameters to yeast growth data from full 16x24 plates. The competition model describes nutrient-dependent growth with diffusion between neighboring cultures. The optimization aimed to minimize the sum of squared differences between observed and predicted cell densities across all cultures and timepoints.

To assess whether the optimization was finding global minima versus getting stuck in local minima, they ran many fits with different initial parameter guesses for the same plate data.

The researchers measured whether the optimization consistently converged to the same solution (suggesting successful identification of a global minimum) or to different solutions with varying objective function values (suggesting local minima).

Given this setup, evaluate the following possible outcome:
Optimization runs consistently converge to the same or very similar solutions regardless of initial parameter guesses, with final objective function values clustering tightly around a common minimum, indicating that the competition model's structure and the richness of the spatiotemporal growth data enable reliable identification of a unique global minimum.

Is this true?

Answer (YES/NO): NO